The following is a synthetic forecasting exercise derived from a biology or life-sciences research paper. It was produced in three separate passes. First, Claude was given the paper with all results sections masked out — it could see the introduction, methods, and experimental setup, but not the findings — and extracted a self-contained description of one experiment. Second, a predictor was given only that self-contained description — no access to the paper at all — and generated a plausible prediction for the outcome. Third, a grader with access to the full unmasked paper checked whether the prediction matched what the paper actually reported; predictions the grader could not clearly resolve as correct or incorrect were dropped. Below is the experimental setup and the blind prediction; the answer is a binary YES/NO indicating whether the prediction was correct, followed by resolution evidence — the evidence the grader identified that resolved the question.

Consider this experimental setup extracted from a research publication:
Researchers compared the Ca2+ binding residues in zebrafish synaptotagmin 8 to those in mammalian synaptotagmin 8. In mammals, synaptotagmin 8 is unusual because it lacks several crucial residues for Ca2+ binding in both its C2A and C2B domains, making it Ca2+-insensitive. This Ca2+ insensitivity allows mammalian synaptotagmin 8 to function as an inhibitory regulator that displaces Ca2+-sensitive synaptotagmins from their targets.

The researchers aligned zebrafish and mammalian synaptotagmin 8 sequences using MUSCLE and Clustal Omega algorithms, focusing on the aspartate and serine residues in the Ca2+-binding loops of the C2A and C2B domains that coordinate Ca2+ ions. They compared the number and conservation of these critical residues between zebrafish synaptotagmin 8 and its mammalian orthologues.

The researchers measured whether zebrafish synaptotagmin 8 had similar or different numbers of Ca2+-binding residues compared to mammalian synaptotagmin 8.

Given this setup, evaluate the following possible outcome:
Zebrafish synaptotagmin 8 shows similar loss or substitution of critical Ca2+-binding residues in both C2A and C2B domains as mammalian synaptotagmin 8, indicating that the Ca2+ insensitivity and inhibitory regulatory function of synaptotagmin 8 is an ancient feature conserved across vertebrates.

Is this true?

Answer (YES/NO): NO